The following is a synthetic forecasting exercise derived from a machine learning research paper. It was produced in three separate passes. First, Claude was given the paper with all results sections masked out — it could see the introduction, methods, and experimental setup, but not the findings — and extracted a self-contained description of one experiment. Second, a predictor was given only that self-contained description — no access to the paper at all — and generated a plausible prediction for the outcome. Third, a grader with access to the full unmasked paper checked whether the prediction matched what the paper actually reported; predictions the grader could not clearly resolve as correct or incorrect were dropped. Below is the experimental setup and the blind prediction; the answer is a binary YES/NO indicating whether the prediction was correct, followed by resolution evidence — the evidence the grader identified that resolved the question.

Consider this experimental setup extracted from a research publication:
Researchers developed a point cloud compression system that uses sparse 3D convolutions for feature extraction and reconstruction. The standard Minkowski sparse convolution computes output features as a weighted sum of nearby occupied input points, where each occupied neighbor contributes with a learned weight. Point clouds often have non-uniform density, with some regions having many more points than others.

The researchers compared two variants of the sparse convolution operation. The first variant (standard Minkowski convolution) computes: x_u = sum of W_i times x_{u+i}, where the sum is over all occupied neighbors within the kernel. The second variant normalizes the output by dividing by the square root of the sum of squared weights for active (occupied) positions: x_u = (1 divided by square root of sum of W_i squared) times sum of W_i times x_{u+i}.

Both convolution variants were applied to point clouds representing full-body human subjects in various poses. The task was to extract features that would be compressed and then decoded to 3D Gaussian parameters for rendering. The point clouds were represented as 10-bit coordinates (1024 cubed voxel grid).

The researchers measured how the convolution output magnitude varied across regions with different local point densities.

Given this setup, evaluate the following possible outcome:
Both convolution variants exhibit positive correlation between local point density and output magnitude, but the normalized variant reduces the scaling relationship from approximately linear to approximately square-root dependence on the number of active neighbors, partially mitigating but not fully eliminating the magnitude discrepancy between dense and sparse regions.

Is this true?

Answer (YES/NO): NO